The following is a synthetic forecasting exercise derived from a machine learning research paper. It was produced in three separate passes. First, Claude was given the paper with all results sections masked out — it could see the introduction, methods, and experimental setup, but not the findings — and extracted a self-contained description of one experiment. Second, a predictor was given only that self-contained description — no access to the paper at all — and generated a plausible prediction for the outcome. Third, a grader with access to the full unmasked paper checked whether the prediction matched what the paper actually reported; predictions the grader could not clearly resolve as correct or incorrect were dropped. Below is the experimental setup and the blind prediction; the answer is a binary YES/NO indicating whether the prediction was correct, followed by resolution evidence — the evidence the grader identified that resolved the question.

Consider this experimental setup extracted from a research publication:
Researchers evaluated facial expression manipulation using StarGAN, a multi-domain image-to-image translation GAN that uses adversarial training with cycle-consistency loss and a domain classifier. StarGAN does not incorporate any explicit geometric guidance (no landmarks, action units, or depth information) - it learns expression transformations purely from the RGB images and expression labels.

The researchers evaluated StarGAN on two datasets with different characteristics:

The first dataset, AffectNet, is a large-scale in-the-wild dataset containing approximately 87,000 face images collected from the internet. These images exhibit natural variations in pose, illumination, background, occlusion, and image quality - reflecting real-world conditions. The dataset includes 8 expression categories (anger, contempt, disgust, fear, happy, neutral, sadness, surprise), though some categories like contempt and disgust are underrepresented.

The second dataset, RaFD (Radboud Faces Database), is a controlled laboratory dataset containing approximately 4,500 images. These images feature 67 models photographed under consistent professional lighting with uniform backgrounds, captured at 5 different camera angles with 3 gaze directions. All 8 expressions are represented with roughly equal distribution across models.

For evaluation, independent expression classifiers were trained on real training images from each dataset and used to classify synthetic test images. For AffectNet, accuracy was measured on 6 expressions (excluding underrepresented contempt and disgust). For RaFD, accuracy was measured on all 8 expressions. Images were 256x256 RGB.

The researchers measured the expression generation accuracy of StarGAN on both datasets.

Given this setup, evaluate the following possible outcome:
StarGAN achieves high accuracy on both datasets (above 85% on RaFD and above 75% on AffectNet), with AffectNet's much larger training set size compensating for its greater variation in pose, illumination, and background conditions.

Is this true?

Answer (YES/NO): NO